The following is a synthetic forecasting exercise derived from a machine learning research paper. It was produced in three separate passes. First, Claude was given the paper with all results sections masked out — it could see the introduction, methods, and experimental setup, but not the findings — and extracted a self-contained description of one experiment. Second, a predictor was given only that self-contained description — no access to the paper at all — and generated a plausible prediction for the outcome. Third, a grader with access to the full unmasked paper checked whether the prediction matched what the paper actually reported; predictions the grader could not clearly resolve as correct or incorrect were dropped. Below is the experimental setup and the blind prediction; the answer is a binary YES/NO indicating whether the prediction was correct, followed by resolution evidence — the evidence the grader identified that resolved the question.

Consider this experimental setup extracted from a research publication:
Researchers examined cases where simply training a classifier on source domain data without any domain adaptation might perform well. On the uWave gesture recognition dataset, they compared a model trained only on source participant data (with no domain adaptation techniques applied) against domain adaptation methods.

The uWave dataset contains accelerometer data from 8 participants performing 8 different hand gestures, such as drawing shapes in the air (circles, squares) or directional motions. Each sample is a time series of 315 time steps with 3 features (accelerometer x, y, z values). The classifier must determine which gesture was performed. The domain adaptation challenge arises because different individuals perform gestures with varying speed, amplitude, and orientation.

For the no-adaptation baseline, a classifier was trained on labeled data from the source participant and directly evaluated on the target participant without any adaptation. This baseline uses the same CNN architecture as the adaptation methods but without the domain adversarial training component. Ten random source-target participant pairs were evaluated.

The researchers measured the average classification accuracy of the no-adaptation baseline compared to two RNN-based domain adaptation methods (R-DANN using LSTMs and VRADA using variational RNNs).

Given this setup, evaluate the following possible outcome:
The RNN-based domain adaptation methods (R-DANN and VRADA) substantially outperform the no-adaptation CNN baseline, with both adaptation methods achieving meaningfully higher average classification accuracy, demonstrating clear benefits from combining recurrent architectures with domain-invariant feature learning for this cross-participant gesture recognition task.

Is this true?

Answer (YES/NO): NO